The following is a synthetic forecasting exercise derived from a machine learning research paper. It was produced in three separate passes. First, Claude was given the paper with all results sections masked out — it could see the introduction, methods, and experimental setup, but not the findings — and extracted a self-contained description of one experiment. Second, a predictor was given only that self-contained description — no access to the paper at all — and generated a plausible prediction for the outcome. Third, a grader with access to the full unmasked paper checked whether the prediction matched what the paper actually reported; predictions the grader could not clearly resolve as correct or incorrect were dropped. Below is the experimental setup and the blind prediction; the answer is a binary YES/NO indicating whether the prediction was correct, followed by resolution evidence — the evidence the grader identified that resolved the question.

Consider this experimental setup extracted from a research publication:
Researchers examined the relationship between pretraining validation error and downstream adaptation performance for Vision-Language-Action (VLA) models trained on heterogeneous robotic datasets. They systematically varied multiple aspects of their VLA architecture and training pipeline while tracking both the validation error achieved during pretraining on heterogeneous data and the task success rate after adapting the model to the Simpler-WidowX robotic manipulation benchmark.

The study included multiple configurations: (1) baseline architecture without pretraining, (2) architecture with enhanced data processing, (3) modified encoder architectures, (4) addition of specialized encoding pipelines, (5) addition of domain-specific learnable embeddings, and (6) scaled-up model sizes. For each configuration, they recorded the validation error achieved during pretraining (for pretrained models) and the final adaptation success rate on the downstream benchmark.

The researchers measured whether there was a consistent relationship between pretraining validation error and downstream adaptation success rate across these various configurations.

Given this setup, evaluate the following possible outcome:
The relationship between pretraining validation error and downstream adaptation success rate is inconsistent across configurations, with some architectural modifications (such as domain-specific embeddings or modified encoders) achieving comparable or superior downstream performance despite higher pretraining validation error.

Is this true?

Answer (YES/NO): NO